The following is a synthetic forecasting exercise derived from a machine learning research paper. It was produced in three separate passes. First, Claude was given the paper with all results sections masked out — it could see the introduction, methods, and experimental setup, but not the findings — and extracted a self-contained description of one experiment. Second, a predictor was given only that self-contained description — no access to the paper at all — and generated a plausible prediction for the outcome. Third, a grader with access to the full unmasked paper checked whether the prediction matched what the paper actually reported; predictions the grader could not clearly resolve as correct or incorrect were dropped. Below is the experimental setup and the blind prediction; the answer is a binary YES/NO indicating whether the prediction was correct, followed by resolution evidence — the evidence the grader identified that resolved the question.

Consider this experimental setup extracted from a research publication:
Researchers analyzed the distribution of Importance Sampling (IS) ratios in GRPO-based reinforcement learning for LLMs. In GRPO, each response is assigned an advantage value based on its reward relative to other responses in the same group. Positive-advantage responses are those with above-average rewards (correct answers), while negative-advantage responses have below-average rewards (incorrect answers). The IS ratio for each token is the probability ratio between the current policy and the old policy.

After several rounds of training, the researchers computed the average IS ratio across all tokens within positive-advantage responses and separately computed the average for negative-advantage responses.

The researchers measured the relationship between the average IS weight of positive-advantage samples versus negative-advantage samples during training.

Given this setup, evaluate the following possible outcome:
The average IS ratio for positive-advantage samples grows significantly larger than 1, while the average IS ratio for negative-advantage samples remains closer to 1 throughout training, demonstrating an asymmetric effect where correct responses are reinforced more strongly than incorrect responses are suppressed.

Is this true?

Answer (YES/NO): NO